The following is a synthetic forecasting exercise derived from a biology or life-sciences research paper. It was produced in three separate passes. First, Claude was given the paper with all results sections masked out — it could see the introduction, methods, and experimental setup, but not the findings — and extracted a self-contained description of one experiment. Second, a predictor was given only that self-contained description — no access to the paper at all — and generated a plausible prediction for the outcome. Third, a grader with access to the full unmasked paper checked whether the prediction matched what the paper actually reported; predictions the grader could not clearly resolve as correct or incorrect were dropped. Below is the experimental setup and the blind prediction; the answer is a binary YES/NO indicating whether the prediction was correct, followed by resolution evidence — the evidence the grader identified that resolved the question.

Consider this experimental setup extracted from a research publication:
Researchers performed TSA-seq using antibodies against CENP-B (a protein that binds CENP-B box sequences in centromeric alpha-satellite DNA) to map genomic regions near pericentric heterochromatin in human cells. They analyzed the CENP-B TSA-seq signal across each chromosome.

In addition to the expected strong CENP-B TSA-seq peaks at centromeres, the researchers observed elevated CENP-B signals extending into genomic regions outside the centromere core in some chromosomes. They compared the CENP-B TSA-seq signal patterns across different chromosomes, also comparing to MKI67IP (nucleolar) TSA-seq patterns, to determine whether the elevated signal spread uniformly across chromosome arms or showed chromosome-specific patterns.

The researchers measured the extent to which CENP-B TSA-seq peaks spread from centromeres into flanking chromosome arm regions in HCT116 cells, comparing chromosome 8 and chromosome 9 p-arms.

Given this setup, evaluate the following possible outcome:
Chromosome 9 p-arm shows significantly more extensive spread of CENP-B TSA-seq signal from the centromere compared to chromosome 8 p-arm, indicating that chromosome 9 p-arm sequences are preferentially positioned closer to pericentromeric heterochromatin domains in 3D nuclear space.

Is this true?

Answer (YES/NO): NO